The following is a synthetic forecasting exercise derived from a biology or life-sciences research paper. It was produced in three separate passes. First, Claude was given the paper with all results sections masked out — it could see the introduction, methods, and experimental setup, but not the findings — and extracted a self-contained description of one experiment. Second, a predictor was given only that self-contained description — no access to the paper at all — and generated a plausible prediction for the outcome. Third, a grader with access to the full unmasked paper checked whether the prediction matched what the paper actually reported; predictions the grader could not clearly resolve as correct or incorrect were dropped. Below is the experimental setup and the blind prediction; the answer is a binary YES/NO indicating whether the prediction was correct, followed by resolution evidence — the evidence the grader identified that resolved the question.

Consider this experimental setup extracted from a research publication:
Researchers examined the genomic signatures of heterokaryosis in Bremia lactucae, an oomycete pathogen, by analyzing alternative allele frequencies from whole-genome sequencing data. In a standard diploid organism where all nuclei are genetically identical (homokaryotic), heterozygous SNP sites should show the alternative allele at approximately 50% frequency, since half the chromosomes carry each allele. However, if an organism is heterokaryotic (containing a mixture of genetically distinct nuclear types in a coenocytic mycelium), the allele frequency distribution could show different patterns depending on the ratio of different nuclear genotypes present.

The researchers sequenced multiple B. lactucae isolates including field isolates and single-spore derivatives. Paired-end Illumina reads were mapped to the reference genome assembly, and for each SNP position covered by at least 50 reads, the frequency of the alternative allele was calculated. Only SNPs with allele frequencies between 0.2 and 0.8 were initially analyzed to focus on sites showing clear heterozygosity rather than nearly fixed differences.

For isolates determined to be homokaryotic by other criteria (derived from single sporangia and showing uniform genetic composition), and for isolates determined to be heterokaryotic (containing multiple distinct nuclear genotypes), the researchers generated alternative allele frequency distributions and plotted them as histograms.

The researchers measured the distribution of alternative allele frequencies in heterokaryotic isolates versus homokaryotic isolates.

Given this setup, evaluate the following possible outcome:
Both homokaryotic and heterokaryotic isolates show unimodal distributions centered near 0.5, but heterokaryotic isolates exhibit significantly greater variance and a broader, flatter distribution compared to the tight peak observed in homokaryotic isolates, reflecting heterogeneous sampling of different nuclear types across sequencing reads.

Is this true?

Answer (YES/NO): NO